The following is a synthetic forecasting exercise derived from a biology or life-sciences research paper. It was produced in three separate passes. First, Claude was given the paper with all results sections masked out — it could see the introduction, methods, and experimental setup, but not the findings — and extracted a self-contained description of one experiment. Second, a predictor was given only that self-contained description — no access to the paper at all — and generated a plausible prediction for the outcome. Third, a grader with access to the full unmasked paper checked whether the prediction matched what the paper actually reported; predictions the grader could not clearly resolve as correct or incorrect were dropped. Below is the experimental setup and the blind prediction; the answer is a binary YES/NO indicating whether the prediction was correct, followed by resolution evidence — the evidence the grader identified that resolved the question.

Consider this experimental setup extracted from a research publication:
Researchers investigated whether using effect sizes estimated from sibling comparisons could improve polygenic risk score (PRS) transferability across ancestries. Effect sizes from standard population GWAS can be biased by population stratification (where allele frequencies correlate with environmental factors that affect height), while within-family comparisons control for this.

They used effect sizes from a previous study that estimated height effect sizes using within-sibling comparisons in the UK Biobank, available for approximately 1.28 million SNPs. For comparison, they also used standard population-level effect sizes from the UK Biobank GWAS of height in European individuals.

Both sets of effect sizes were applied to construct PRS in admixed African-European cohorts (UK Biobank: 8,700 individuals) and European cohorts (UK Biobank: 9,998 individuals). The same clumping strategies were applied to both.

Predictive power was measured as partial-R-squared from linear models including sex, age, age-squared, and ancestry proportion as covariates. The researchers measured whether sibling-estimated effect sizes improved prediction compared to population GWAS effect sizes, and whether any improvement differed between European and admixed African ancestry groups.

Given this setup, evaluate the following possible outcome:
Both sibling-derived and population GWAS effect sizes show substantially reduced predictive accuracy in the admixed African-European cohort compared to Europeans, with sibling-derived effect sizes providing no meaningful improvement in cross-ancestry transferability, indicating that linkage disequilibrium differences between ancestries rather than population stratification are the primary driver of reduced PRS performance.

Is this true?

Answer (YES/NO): NO